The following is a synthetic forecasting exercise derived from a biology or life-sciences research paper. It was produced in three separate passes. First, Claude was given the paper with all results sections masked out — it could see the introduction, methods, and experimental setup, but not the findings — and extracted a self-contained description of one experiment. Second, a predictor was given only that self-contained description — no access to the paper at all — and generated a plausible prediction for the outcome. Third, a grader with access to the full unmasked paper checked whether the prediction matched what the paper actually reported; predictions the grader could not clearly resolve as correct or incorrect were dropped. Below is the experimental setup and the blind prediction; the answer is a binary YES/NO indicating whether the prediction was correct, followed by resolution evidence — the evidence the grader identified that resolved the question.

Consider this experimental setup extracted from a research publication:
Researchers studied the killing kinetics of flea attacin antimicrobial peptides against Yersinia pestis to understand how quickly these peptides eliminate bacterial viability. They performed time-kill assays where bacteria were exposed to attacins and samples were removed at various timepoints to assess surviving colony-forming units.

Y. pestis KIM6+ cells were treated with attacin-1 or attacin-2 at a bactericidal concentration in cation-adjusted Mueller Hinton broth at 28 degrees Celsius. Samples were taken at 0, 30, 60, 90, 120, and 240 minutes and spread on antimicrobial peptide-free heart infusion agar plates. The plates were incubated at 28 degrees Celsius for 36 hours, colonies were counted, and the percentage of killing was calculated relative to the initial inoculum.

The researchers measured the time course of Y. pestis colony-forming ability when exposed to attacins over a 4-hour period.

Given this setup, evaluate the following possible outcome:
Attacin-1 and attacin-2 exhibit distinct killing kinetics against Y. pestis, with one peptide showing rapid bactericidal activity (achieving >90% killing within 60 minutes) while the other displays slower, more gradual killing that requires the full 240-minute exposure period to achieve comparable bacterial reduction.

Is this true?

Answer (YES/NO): NO